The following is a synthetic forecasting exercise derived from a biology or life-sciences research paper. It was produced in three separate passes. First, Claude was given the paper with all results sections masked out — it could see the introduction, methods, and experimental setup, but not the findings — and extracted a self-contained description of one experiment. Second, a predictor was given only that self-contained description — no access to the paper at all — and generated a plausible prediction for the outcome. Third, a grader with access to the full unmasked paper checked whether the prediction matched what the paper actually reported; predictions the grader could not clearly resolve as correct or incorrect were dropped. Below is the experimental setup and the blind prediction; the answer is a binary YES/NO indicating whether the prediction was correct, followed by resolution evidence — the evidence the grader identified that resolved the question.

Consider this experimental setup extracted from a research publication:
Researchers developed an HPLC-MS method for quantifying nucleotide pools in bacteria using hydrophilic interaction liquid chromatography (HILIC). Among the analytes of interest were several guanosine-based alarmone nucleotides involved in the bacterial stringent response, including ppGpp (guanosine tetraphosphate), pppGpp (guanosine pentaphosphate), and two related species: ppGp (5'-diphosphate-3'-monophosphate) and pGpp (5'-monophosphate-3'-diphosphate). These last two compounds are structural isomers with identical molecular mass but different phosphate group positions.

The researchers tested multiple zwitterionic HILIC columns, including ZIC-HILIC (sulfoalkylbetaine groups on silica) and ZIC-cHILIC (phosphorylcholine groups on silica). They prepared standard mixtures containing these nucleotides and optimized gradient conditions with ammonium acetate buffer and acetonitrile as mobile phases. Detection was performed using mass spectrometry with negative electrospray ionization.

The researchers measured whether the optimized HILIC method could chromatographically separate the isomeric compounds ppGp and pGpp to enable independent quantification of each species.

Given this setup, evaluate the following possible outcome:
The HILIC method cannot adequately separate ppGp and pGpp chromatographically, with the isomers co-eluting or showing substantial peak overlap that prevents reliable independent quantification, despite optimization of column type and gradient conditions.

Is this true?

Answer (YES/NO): YES